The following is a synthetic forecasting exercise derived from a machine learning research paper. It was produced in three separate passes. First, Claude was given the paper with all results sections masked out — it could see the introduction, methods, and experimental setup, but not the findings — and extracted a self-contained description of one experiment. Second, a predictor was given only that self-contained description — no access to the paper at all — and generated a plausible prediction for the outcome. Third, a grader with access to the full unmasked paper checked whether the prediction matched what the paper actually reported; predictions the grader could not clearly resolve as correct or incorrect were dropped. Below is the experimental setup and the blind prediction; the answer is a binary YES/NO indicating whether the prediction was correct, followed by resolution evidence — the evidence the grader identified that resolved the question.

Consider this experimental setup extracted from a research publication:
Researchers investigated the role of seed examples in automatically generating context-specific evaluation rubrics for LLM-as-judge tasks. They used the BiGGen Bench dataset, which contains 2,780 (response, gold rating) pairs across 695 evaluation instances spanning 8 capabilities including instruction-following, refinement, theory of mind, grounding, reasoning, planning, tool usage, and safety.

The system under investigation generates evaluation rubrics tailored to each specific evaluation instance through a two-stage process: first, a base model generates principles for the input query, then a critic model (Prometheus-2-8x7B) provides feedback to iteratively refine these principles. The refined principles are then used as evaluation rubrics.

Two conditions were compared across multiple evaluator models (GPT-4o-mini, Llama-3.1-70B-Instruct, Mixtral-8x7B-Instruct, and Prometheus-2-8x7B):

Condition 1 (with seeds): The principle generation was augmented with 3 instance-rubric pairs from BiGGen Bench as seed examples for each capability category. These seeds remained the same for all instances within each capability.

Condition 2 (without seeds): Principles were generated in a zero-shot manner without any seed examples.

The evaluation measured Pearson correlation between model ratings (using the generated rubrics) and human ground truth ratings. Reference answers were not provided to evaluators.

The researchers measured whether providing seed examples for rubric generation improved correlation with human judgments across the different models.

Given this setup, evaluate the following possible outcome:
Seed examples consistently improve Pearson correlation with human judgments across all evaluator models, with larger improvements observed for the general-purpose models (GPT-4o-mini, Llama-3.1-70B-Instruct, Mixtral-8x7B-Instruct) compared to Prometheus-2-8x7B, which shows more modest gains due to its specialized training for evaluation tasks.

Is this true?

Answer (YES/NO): YES